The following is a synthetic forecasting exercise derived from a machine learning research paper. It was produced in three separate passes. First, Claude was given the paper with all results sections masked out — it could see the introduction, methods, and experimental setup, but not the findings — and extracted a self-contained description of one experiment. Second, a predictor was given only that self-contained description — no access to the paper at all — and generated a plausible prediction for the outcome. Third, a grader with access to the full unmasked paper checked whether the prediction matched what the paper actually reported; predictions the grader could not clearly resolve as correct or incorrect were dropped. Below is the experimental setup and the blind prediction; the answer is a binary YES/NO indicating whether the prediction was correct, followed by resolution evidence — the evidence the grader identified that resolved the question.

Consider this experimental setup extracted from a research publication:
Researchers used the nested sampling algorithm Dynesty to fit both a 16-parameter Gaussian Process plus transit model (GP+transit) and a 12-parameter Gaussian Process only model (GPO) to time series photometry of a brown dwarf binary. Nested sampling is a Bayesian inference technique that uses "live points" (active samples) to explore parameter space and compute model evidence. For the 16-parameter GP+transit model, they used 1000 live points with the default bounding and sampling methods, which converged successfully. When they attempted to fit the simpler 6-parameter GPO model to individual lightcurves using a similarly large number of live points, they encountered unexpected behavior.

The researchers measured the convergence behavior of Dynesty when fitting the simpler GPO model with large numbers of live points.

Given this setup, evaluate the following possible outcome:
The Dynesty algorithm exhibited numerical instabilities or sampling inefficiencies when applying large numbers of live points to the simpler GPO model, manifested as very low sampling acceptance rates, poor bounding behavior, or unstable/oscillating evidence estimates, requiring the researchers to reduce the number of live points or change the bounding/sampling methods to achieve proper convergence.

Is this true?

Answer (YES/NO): NO